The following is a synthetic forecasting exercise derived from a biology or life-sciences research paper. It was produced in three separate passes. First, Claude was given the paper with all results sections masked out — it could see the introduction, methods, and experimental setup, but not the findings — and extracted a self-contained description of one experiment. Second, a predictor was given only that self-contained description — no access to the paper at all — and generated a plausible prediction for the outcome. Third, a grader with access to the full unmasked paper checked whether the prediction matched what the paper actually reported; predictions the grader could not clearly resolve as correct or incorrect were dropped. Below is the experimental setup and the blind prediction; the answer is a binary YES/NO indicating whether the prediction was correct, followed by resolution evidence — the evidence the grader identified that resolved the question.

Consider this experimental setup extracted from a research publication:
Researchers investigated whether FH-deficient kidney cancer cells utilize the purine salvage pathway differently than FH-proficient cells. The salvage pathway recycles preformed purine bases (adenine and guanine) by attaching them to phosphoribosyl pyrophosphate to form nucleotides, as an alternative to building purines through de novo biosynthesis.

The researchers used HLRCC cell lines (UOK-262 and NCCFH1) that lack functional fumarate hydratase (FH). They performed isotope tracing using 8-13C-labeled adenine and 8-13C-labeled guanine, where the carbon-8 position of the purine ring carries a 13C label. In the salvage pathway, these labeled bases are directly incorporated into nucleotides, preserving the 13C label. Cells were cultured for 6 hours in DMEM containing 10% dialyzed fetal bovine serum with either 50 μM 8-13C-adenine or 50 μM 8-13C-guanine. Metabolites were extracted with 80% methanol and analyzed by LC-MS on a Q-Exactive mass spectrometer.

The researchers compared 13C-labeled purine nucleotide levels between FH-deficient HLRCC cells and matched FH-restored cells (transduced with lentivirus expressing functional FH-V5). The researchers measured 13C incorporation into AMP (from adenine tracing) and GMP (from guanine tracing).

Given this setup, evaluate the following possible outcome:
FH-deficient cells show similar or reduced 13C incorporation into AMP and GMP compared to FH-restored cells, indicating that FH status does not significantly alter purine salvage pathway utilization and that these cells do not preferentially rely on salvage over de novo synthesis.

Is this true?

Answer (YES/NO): NO